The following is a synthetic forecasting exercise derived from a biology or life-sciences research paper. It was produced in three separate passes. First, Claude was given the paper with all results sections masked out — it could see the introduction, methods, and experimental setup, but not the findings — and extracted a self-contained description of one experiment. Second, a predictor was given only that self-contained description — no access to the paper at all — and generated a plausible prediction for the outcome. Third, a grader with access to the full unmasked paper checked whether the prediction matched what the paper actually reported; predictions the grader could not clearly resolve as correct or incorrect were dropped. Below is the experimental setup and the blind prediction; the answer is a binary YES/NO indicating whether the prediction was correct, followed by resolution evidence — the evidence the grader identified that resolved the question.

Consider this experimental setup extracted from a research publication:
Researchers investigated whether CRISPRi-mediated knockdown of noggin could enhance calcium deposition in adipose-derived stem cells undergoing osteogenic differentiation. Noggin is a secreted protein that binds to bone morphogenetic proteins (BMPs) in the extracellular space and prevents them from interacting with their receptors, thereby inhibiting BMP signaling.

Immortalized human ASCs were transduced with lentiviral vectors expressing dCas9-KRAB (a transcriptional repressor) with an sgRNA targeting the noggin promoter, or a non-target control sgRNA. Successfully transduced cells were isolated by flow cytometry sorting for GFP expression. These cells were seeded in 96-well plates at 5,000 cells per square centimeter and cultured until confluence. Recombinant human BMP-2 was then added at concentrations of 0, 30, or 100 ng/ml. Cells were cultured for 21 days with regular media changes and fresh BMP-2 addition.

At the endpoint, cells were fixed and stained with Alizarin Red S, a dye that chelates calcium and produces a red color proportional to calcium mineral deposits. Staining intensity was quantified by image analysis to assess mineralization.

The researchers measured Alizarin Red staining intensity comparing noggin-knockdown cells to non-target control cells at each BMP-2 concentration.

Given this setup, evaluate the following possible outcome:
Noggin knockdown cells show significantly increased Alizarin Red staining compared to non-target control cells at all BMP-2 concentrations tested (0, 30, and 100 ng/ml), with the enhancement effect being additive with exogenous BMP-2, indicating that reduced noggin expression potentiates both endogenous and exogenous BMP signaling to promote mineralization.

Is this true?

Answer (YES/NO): NO